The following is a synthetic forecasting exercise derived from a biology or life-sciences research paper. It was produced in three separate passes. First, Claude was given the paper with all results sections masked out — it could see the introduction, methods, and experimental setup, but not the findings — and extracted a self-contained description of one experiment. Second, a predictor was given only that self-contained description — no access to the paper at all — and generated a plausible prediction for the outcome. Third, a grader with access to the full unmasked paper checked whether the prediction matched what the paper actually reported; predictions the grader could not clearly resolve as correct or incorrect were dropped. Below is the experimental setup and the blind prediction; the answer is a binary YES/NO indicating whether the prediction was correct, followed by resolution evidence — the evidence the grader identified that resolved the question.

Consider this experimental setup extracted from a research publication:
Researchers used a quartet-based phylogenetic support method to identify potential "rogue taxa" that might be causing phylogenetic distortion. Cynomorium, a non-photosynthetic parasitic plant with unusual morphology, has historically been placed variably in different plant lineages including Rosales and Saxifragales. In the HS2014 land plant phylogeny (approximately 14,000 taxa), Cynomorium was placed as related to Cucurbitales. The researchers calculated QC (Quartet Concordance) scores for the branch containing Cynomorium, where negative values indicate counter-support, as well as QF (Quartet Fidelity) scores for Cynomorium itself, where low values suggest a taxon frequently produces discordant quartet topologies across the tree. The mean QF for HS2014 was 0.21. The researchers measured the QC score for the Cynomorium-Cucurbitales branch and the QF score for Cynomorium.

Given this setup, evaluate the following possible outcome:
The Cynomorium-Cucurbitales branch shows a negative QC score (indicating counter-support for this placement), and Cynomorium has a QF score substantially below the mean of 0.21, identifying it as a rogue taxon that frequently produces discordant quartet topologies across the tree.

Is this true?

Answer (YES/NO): NO